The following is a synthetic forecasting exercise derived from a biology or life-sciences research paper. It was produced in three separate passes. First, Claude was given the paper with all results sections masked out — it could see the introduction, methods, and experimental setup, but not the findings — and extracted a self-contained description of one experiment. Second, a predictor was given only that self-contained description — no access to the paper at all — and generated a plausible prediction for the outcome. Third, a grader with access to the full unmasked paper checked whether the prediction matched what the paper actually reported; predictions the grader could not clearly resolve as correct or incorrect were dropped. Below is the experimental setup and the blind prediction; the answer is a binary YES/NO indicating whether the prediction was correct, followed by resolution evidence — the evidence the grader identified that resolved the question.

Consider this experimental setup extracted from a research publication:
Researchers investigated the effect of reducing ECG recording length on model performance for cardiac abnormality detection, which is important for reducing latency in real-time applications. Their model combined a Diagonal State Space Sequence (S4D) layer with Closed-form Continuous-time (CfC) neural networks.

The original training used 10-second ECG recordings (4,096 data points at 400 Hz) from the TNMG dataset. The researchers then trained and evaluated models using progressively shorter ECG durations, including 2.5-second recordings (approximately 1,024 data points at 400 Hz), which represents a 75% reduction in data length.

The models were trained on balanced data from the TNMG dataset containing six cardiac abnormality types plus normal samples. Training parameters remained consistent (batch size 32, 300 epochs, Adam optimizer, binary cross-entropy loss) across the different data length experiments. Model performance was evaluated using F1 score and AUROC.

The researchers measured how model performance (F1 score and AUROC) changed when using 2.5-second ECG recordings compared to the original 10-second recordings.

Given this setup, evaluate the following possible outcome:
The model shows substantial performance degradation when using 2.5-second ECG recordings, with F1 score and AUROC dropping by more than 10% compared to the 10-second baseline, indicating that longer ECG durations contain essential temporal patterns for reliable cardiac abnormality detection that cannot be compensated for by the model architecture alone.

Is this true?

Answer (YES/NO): NO